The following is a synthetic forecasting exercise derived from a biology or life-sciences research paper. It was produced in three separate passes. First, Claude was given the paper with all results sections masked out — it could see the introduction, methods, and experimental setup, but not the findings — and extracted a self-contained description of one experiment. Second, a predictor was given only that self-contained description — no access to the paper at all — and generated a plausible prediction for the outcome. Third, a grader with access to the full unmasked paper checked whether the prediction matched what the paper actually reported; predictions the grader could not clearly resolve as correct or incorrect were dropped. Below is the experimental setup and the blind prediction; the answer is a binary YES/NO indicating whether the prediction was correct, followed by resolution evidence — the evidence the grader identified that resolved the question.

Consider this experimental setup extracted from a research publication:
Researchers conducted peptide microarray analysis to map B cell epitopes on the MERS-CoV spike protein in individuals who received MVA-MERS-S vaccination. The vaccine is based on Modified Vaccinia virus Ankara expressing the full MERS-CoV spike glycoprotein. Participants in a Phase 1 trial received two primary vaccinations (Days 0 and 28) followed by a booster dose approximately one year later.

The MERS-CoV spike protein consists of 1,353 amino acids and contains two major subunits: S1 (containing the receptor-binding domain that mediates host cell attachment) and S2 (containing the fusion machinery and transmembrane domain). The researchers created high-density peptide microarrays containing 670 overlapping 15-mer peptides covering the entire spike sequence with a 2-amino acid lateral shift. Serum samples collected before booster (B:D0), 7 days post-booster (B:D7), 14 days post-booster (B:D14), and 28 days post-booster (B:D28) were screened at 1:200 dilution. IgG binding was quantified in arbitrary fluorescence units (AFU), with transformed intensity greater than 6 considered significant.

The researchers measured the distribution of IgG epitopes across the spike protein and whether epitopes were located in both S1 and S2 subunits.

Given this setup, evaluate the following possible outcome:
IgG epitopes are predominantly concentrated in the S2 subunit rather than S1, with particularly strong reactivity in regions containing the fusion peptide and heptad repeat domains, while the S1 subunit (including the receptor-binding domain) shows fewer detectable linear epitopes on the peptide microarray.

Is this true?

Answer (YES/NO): NO